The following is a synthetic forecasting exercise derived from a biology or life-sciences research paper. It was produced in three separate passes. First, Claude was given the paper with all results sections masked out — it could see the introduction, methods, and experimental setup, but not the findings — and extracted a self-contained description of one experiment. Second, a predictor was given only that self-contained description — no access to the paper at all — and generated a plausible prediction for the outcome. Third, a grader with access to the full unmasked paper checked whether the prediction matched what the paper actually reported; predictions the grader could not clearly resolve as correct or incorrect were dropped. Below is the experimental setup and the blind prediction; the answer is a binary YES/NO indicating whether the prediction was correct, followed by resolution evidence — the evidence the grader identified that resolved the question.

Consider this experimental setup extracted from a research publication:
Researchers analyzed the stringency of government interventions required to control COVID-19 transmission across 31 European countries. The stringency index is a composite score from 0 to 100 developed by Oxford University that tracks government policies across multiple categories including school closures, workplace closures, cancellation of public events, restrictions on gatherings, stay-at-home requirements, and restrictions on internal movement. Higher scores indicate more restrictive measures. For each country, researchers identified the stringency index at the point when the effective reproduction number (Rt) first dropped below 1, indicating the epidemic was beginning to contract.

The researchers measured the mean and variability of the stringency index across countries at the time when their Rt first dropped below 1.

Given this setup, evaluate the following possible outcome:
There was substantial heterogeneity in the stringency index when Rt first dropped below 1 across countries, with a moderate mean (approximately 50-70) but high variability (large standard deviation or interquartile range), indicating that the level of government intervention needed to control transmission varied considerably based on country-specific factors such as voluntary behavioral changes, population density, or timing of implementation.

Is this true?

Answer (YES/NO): NO